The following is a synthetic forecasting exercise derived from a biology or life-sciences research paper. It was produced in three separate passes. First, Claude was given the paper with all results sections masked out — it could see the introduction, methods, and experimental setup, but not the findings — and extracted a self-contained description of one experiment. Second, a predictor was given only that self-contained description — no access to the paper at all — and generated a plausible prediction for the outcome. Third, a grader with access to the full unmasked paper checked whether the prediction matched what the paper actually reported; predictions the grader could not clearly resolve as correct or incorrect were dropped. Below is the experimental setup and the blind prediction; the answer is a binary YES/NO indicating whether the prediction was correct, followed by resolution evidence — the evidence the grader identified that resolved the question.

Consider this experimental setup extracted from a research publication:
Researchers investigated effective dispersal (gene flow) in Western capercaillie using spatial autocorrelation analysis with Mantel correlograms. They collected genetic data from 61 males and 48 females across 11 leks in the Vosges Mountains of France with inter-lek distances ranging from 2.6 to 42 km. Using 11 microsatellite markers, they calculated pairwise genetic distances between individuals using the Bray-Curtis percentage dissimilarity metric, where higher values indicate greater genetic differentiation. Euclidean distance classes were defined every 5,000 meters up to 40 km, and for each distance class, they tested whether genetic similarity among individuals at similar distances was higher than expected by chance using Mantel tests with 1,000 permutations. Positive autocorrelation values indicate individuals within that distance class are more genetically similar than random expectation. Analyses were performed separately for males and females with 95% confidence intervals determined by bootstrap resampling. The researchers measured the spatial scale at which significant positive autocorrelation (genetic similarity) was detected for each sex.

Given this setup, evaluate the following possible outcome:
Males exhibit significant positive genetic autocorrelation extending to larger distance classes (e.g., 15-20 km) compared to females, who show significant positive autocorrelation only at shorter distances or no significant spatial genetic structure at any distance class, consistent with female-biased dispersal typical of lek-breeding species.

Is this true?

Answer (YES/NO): NO